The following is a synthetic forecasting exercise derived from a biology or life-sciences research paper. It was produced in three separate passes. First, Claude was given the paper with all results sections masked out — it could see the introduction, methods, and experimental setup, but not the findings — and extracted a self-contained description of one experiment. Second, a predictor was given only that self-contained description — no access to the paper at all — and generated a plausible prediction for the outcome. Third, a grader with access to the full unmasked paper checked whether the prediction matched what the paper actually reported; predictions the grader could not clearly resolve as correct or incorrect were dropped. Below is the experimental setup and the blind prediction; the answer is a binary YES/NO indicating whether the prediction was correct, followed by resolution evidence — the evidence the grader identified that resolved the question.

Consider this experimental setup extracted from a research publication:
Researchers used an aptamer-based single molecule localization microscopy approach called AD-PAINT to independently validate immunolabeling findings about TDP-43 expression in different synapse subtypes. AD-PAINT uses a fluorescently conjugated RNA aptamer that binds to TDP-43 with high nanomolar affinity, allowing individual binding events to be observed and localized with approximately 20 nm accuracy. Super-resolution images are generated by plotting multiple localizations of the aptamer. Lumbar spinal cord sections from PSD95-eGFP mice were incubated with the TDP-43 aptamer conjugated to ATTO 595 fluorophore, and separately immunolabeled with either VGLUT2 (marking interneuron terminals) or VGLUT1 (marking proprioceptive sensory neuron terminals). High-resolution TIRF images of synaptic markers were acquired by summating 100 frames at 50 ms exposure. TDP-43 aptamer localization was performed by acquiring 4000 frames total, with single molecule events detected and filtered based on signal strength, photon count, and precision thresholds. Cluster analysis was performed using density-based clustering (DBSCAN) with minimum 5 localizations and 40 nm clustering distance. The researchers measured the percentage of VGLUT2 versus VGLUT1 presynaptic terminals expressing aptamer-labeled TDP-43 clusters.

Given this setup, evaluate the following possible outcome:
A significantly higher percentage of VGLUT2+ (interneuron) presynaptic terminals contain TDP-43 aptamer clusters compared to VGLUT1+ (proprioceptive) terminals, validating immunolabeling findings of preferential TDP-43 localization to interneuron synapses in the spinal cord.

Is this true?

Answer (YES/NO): NO